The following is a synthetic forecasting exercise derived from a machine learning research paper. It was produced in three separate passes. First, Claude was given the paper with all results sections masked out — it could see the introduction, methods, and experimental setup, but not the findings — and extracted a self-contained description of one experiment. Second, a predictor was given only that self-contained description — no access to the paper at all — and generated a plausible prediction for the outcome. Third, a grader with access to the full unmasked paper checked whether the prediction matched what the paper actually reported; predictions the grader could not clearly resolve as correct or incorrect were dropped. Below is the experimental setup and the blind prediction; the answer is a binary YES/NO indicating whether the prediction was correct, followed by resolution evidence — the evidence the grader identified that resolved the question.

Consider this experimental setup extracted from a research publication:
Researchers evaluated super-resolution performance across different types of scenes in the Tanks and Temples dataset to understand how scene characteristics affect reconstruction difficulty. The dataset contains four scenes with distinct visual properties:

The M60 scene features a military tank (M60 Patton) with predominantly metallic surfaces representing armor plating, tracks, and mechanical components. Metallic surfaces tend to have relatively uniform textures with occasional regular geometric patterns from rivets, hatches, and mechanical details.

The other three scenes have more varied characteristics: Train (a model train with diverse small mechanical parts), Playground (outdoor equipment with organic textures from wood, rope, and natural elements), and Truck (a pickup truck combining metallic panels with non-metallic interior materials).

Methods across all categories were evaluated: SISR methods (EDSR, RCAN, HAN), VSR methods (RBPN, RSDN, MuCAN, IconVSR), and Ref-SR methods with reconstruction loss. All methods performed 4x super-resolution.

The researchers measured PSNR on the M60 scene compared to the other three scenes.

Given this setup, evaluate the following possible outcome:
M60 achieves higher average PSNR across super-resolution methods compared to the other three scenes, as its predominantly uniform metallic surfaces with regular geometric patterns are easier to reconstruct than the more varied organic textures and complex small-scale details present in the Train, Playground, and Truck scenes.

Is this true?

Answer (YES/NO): YES